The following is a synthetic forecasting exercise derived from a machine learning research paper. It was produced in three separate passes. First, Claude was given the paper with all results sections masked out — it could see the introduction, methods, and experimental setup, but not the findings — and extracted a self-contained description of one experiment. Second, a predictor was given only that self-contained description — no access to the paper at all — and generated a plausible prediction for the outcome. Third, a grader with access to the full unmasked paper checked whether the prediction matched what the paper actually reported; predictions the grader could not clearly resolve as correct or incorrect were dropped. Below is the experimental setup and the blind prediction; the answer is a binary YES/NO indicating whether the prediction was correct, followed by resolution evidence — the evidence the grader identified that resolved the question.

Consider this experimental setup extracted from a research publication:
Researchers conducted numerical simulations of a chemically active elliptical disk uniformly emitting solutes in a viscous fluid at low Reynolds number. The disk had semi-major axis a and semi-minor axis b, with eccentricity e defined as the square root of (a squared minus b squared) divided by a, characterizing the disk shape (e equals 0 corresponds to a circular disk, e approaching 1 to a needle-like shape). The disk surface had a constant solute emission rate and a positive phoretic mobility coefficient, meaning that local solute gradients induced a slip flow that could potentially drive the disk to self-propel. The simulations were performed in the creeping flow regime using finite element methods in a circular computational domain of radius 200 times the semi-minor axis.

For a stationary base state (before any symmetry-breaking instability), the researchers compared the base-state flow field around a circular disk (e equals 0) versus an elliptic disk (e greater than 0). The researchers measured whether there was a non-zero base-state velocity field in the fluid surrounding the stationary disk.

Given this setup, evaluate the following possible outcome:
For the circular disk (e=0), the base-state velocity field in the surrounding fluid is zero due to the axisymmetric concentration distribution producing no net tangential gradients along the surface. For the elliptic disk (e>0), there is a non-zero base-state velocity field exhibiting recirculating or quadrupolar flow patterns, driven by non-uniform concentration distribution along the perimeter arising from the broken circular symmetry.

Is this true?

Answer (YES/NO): YES